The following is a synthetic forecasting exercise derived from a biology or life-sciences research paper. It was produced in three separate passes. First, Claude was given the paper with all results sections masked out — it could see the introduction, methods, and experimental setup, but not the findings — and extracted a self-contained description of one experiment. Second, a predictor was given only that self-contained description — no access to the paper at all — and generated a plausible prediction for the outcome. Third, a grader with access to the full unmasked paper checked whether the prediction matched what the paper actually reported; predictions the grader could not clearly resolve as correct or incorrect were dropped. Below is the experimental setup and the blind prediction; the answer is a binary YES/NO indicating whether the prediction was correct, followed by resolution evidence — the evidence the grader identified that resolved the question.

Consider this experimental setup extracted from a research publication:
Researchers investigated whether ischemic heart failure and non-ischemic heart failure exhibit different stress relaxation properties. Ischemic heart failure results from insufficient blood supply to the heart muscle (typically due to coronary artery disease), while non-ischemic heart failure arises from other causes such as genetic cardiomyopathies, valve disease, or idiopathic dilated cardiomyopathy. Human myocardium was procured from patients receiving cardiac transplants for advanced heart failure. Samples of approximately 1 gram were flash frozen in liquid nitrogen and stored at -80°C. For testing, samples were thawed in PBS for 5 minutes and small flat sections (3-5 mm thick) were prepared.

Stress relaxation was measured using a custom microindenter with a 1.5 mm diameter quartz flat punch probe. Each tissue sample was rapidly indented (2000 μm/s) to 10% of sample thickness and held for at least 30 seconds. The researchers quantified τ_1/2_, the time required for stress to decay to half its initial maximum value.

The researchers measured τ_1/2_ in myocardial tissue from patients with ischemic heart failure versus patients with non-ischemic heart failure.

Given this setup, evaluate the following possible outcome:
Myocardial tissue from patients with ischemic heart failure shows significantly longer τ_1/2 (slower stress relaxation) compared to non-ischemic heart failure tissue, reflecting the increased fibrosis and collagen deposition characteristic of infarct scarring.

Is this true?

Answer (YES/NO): NO